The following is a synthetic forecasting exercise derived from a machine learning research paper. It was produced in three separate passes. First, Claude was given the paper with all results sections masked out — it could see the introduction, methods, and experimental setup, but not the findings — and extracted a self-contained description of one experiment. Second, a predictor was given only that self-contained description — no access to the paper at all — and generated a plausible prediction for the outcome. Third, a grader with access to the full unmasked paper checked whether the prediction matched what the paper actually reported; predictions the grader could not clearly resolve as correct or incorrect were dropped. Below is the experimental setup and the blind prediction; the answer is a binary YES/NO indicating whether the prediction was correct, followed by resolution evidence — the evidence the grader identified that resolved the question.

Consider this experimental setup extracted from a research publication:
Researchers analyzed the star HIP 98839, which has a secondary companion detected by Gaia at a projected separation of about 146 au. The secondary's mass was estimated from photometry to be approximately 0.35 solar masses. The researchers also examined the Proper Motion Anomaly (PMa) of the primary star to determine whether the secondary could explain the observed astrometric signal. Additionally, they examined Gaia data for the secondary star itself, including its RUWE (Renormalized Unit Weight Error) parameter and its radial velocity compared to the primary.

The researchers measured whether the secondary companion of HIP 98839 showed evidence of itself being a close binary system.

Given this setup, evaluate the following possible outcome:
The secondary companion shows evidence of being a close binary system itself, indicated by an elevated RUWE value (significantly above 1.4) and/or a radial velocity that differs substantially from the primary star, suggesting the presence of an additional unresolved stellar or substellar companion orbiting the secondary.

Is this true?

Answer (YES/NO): YES